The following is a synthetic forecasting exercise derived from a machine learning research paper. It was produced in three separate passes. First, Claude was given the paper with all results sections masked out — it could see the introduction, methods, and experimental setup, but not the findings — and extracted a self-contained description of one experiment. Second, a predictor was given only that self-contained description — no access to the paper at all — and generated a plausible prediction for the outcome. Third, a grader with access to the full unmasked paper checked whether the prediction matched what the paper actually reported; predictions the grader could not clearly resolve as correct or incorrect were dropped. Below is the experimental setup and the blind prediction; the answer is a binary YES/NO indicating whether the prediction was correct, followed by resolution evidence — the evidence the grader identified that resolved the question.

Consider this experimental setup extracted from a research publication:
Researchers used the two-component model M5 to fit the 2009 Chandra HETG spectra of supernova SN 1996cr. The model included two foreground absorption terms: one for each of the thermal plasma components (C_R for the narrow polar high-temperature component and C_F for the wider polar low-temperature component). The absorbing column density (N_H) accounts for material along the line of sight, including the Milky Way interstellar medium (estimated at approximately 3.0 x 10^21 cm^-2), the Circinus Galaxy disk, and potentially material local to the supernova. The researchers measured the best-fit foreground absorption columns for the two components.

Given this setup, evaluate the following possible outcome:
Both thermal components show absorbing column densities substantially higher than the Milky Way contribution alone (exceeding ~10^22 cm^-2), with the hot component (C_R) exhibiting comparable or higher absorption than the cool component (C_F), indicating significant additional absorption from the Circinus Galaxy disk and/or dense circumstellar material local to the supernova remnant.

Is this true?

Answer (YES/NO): NO